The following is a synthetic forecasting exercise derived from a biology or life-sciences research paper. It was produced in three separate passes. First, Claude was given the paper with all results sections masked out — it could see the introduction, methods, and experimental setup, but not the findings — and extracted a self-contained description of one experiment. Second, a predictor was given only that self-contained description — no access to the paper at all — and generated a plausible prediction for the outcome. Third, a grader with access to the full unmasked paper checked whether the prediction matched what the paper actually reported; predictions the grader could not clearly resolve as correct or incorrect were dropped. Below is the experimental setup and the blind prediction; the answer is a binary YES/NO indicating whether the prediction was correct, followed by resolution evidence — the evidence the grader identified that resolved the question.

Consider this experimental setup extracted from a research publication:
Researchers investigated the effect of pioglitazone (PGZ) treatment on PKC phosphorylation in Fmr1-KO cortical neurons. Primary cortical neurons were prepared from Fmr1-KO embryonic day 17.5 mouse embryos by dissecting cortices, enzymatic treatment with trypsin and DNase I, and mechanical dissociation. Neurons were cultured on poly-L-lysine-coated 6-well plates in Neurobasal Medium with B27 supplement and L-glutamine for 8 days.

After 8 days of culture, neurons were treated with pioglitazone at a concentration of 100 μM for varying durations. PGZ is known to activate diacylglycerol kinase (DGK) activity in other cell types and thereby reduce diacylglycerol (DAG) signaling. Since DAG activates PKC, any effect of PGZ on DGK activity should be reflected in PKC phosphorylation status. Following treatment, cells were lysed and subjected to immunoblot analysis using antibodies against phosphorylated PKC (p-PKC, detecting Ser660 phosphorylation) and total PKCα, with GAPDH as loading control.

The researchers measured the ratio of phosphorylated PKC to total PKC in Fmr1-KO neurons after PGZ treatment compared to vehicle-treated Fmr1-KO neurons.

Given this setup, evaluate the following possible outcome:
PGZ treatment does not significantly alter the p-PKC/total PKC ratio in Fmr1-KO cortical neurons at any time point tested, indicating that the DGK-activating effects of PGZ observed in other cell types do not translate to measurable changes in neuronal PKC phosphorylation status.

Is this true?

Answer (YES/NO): NO